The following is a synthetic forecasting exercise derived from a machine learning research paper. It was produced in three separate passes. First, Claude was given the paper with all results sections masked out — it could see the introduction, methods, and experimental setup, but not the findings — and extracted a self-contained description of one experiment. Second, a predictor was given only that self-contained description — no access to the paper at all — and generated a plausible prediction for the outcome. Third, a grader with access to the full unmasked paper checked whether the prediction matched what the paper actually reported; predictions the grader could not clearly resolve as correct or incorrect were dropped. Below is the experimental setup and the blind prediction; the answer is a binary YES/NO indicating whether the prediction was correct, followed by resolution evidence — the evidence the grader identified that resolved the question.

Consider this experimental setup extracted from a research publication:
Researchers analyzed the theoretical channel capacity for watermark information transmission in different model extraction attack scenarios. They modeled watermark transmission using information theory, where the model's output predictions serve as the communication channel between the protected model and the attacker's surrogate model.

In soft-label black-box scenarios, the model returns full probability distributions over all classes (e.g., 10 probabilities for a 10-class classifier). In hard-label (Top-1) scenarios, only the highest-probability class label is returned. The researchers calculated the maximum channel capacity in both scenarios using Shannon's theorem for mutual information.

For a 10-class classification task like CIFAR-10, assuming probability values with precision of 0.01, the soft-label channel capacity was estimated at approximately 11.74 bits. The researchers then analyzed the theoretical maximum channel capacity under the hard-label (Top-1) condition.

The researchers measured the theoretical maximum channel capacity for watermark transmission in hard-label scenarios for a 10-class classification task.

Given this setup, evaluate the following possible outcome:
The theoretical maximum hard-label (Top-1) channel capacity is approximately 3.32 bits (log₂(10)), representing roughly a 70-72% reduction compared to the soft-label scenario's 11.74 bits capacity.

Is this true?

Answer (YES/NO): NO